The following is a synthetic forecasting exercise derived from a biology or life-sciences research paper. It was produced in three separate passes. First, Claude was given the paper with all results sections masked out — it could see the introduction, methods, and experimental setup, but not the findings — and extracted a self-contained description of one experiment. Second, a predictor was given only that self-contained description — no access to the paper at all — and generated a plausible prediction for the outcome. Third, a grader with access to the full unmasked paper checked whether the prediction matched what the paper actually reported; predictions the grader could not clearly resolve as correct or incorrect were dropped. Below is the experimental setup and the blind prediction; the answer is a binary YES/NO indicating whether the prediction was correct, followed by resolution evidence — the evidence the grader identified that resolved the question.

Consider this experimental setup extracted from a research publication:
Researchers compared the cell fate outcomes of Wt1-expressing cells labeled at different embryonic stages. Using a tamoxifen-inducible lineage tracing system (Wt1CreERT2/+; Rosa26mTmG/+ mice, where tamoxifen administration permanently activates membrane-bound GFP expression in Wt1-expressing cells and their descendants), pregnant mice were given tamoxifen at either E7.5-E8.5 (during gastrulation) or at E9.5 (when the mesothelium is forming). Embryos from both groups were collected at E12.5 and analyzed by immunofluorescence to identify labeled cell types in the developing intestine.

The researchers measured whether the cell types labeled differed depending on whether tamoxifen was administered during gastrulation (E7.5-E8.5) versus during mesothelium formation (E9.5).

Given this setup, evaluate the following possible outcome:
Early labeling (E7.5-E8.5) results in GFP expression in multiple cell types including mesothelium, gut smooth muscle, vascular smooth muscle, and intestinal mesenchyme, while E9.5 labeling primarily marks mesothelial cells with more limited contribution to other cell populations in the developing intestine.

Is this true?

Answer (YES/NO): NO